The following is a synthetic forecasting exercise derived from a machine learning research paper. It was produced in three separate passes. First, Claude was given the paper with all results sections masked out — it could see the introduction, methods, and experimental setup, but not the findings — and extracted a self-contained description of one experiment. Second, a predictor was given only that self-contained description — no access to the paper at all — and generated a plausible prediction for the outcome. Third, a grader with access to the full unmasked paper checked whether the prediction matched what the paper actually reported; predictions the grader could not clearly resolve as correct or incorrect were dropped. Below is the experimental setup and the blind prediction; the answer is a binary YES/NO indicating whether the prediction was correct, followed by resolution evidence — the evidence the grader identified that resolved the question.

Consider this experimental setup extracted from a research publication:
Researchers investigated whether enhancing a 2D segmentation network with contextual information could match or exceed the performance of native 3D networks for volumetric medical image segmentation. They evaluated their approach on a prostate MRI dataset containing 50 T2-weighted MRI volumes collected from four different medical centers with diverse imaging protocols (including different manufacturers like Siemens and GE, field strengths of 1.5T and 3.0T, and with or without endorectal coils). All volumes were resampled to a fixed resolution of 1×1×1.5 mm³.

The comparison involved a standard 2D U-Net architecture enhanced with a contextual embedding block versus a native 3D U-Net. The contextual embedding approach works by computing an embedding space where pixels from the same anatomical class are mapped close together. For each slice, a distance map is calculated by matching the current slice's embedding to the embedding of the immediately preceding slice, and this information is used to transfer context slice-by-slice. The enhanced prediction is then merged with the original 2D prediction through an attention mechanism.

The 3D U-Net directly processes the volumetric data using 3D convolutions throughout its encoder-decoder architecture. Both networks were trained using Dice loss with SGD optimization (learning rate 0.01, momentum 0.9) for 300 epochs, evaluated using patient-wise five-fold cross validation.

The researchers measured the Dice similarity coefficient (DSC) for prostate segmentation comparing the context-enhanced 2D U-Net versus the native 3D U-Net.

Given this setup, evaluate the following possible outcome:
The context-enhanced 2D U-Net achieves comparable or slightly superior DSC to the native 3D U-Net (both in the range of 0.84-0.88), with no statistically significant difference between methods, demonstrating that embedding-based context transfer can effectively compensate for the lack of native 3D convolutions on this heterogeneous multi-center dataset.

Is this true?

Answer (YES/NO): YES